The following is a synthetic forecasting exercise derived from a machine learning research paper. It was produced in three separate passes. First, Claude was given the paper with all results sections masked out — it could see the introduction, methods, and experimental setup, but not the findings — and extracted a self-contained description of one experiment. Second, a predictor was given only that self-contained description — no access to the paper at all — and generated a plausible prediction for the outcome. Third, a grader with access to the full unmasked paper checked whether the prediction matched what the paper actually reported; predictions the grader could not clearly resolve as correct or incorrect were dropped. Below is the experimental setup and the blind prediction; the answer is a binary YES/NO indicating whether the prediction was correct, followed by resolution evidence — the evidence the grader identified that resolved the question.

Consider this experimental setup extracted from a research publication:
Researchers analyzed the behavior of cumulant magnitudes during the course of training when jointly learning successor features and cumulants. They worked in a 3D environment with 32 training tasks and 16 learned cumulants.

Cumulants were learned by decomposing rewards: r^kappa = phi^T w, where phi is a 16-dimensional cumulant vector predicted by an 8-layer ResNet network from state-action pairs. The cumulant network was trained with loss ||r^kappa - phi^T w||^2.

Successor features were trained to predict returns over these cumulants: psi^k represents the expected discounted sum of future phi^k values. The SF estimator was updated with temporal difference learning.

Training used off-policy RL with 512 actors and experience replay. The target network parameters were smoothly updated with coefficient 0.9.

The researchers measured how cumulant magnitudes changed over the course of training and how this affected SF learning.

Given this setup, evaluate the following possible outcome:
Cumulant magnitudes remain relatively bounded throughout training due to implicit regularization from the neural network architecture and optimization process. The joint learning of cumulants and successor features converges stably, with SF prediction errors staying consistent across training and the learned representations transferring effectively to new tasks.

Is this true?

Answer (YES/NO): NO